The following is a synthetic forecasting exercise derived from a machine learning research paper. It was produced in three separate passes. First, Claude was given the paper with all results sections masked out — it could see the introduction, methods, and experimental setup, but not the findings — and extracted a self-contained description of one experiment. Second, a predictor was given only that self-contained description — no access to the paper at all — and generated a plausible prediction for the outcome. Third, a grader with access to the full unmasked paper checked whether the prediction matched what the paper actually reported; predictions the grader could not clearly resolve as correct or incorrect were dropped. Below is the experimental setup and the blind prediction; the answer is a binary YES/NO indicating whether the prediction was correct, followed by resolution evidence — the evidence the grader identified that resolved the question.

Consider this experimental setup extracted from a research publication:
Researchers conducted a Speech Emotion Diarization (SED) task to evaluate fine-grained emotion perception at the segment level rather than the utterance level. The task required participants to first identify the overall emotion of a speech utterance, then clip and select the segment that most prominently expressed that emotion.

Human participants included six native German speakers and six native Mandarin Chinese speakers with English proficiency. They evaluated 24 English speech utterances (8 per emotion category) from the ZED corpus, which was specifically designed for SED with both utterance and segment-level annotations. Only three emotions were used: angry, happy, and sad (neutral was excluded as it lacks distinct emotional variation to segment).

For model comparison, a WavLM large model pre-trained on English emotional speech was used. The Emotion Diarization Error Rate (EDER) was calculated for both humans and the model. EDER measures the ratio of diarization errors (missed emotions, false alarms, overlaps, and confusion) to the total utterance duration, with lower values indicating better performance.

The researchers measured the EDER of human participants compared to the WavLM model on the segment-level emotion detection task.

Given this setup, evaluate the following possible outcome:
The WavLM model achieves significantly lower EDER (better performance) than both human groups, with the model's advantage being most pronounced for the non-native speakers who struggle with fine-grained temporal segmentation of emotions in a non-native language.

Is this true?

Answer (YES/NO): NO